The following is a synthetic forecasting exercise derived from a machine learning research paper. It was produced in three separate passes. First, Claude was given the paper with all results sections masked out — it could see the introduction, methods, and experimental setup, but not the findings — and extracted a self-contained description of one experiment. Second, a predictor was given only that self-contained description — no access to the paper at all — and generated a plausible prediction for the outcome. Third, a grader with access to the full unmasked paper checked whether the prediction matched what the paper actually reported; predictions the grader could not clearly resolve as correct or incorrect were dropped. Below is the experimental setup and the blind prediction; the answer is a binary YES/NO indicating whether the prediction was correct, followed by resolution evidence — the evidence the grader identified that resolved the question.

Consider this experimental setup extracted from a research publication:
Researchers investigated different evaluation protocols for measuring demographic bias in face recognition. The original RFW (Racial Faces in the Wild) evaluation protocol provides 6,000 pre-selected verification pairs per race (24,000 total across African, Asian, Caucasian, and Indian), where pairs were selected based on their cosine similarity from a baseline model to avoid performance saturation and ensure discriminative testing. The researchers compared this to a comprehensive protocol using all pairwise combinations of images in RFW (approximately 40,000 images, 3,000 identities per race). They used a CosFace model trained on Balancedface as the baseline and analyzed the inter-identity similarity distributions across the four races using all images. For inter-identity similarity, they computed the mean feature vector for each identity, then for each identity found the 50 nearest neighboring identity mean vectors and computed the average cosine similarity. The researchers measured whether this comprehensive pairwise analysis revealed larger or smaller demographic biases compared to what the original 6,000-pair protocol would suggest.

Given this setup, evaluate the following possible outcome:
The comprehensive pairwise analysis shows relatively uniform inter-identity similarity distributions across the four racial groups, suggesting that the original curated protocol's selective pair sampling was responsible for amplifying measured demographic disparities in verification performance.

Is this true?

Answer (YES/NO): NO